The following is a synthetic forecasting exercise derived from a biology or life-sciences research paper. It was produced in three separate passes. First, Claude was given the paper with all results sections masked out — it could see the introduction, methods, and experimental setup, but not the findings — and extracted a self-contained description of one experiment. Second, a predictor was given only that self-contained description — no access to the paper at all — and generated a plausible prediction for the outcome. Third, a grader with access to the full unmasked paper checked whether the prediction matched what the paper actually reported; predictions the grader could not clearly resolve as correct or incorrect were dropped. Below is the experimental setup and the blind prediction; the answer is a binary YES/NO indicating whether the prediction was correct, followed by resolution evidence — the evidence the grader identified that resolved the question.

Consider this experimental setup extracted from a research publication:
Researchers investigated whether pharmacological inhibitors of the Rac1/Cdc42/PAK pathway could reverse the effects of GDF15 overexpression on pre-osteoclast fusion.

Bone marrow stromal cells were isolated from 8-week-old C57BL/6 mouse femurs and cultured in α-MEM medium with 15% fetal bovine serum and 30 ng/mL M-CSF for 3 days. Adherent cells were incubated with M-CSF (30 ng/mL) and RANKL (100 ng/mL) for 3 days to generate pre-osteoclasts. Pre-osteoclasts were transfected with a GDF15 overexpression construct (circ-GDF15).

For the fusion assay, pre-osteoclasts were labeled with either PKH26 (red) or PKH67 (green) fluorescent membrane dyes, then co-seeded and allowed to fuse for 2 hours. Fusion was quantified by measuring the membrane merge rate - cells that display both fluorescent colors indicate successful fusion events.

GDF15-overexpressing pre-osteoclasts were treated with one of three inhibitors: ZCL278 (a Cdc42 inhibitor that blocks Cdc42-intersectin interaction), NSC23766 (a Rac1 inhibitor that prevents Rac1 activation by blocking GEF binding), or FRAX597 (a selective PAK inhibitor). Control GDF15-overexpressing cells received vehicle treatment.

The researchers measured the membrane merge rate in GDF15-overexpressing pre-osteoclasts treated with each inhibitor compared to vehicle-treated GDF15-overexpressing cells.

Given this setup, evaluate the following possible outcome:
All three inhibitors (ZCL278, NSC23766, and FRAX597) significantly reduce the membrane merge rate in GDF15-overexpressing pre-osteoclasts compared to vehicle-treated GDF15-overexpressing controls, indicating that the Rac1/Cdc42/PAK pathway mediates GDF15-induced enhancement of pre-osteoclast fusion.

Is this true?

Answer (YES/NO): YES